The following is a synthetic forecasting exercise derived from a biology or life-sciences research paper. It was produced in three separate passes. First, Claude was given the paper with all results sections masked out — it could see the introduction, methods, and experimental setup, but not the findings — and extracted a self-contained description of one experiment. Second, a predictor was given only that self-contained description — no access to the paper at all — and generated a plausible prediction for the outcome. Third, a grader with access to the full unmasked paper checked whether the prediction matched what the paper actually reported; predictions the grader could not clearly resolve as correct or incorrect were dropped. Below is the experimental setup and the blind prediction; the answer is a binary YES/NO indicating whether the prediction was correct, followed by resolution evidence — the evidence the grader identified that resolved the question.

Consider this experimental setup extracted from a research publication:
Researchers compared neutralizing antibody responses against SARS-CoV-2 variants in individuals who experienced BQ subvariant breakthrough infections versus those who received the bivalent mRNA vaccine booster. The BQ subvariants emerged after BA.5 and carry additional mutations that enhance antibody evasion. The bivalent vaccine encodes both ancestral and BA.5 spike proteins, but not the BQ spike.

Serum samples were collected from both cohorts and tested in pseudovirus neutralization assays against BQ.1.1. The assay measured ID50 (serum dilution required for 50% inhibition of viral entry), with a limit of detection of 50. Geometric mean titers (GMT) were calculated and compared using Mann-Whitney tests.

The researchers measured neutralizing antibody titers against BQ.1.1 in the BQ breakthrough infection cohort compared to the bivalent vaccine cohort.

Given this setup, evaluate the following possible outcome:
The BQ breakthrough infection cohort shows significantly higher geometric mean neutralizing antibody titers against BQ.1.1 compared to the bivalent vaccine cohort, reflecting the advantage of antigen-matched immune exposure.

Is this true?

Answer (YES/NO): YES